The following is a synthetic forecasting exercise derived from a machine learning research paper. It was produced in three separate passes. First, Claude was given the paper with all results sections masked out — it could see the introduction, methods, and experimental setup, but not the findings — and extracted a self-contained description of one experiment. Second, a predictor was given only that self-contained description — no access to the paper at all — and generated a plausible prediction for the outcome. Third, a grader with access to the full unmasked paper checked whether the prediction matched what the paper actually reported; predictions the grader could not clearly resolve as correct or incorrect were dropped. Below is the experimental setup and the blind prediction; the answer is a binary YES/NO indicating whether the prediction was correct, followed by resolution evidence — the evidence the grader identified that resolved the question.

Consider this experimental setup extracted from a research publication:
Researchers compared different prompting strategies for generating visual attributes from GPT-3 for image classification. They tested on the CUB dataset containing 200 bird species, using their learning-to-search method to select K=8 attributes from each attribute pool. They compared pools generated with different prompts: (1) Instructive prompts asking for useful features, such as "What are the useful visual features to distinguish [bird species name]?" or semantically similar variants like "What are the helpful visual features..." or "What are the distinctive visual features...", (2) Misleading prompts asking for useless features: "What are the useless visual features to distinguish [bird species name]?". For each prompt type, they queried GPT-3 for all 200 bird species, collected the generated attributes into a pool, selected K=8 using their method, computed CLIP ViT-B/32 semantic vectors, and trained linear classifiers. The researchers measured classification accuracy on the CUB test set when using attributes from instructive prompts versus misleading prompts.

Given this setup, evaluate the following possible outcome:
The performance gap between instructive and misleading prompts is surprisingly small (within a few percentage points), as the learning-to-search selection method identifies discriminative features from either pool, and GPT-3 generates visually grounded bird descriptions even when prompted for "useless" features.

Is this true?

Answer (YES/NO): NO